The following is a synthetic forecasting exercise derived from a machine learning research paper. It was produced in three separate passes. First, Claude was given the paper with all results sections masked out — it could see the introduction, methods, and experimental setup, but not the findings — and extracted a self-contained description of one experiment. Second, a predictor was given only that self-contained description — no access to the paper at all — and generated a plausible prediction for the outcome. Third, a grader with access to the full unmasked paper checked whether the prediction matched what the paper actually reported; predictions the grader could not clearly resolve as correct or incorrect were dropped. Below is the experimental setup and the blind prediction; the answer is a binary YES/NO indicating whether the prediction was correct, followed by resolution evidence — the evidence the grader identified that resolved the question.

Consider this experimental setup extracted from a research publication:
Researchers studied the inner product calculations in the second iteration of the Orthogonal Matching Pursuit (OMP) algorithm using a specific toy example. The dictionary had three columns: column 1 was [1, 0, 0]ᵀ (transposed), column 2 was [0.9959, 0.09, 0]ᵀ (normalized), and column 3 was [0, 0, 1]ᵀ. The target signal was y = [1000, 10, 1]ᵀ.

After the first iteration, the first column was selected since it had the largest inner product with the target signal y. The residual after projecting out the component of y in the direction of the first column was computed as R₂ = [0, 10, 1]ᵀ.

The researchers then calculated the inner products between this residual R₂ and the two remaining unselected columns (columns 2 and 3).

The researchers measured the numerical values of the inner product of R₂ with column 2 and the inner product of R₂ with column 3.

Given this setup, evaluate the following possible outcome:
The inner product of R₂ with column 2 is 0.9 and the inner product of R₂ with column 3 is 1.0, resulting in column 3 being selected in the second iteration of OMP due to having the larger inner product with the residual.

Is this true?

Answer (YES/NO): YES